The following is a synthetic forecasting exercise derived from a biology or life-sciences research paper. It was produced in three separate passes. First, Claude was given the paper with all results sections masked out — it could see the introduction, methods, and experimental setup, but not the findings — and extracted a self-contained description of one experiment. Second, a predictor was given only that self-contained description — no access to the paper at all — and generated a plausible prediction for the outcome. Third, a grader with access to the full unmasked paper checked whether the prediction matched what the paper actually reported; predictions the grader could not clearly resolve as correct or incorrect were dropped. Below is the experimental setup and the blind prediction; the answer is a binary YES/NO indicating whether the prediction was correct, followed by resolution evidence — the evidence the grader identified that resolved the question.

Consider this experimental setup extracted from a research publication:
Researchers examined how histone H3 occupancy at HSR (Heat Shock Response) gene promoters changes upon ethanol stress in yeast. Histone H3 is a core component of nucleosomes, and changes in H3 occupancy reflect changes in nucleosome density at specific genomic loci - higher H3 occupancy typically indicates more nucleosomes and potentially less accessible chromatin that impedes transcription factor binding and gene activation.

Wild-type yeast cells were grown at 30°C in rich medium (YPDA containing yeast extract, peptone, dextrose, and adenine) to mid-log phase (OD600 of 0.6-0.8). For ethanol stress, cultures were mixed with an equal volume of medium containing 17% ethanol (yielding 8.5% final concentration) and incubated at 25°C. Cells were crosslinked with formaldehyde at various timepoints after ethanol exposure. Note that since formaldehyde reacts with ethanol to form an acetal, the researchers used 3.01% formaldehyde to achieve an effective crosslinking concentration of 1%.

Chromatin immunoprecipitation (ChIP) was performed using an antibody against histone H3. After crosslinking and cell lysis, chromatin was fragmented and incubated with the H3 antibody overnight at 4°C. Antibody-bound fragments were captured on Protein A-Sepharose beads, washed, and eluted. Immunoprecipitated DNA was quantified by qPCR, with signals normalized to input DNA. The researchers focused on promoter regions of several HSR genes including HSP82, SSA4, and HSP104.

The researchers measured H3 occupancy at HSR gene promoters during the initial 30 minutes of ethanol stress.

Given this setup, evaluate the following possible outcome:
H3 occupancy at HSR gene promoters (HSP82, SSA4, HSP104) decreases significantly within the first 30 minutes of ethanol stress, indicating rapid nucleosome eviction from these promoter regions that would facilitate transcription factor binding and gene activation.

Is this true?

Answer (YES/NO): NO